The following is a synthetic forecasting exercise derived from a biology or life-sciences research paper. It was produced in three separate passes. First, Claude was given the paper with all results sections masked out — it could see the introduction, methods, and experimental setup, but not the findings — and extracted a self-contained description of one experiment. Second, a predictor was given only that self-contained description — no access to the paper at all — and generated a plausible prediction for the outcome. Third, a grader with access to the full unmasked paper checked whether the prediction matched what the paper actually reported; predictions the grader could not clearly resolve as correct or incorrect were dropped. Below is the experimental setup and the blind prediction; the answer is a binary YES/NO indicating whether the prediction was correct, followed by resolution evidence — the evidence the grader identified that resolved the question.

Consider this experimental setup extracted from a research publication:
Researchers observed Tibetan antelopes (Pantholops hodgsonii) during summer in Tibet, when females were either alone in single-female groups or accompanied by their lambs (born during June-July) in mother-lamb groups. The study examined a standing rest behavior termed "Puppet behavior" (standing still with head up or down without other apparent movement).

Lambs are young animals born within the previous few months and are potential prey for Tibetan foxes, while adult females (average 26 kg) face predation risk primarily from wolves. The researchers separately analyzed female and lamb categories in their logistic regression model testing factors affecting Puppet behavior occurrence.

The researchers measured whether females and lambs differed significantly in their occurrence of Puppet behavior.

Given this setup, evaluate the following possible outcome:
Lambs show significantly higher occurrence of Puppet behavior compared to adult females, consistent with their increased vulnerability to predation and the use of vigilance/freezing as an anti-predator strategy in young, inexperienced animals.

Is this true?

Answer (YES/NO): NO